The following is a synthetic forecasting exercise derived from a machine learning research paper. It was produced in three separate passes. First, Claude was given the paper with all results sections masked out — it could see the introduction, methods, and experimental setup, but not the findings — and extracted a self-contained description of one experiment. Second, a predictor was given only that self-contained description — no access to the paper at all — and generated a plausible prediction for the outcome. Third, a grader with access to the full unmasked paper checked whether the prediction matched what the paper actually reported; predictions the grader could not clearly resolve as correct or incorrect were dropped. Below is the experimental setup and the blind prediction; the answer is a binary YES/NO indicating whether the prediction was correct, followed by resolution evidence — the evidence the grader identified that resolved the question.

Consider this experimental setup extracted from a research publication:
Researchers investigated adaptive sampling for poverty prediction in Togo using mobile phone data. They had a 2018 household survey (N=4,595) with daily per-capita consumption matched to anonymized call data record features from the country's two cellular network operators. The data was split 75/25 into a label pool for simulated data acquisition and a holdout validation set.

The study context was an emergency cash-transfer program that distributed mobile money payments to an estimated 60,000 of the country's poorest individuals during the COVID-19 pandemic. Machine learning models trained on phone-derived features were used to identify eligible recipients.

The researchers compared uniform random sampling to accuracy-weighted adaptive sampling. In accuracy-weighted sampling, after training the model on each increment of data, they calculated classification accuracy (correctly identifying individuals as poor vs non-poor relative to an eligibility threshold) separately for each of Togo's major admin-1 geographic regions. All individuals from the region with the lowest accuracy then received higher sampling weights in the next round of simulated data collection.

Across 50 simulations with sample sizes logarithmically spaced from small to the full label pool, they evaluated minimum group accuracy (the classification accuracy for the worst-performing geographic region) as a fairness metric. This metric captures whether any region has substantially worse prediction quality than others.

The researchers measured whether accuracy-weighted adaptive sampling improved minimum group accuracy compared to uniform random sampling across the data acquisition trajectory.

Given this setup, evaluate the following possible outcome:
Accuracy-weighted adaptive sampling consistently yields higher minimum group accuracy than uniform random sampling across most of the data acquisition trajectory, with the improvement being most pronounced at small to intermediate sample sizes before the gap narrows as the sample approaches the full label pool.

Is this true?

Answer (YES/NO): NO